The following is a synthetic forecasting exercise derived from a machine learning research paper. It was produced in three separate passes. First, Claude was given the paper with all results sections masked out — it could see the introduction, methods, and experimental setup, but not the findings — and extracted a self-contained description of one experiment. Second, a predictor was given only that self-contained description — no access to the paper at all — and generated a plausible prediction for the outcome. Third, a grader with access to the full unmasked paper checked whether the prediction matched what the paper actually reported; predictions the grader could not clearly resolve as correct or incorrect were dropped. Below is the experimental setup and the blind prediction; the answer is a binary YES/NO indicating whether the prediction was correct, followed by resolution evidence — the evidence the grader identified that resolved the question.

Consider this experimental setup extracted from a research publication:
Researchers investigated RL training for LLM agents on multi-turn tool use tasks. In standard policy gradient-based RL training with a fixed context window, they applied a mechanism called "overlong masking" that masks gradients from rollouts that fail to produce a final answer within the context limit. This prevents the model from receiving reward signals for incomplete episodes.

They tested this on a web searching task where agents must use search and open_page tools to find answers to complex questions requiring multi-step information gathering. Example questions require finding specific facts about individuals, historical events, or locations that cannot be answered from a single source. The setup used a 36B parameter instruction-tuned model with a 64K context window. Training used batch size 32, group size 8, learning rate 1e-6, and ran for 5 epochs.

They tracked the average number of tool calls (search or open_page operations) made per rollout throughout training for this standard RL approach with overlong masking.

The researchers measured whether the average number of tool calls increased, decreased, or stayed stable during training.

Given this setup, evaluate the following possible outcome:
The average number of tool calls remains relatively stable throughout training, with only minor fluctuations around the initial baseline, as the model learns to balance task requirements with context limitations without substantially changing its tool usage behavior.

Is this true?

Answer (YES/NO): NO